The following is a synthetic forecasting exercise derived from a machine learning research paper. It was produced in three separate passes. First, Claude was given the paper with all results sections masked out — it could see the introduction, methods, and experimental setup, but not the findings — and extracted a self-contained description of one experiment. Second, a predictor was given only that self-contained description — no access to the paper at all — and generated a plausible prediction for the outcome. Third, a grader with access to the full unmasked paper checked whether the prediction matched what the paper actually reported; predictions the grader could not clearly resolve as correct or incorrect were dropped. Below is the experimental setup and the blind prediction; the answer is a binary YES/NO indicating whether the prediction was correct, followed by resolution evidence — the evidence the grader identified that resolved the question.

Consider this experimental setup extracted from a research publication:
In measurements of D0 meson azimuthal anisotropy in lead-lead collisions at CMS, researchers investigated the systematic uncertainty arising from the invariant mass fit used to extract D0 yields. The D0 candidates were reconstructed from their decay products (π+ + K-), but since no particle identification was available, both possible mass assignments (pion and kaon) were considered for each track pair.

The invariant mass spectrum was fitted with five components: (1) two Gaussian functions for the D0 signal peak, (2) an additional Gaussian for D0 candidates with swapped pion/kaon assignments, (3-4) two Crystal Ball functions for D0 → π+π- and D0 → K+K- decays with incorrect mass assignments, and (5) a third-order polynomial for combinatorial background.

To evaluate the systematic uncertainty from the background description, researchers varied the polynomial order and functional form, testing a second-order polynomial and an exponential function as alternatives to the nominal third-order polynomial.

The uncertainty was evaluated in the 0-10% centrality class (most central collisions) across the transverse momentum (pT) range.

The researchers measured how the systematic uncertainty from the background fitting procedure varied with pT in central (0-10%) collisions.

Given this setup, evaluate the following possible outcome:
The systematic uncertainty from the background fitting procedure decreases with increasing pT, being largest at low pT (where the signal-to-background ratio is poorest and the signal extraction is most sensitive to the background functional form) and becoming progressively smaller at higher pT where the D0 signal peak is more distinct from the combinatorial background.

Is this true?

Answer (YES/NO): NO